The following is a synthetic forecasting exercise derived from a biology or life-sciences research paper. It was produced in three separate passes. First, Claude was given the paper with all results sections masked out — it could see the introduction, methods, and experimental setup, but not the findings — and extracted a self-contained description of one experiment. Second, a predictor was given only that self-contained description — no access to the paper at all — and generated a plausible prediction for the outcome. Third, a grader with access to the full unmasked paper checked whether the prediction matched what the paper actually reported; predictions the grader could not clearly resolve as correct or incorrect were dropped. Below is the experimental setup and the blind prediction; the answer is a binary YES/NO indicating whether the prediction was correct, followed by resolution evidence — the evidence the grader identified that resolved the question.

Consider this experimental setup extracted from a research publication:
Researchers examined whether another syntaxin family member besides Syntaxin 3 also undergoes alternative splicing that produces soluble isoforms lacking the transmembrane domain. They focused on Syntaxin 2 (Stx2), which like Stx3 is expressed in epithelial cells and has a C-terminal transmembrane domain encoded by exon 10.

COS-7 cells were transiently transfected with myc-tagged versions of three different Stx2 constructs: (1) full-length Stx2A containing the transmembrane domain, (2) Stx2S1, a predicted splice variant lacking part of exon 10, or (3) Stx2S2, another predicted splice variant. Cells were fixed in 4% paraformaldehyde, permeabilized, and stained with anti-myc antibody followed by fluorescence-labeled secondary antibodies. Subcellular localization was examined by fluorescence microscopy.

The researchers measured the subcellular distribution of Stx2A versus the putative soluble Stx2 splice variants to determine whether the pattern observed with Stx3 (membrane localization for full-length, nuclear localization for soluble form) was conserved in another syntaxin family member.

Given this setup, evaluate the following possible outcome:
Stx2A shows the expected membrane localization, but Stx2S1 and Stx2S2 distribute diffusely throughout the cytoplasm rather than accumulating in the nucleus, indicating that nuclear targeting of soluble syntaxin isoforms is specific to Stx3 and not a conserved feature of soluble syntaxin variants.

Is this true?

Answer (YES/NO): NO